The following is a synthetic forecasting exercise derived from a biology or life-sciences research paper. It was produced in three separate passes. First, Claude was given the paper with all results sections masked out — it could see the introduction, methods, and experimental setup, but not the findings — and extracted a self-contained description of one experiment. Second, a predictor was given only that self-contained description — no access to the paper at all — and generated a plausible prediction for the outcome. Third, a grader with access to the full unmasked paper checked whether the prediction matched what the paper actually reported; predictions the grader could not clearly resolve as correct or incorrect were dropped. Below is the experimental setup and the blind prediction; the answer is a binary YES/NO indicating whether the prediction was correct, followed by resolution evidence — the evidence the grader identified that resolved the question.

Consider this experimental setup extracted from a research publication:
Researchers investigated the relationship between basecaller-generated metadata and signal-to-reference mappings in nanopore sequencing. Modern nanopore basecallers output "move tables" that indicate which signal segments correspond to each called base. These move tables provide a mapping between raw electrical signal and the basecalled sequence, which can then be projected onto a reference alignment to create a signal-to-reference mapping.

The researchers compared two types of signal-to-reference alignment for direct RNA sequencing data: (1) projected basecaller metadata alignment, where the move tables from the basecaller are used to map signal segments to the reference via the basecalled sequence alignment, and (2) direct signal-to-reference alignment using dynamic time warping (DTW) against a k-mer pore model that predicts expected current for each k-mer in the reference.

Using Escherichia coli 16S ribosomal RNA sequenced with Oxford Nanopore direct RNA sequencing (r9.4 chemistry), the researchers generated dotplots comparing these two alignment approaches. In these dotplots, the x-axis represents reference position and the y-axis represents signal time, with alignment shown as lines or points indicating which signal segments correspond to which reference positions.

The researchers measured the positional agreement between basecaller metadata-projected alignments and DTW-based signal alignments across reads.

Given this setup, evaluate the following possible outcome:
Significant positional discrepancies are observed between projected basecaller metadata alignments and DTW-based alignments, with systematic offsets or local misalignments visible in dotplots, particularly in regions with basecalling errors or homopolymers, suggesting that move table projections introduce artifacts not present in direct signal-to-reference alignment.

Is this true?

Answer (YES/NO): NO